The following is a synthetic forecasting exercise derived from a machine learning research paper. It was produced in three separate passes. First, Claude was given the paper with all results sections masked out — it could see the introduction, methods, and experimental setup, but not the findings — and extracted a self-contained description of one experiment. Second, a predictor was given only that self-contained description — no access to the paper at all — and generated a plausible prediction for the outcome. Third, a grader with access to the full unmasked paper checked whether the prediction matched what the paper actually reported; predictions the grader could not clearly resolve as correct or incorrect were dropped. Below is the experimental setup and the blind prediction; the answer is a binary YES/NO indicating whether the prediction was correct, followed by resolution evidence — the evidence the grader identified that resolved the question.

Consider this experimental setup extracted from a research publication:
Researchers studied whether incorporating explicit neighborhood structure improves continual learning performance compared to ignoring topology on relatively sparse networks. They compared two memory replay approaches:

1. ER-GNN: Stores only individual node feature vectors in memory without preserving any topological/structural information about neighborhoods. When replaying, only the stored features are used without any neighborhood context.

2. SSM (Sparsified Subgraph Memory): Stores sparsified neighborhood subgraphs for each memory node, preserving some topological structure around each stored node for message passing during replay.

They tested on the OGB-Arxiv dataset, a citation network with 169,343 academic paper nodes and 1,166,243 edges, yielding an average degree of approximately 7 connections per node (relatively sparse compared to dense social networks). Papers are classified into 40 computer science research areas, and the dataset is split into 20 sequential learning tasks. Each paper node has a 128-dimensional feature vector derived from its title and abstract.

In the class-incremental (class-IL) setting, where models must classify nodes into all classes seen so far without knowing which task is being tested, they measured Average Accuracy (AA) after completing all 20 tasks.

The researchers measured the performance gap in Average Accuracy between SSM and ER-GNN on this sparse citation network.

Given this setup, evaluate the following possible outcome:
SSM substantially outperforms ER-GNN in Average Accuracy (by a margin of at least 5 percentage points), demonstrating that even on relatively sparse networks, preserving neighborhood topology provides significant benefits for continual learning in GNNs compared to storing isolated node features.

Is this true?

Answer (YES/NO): YES